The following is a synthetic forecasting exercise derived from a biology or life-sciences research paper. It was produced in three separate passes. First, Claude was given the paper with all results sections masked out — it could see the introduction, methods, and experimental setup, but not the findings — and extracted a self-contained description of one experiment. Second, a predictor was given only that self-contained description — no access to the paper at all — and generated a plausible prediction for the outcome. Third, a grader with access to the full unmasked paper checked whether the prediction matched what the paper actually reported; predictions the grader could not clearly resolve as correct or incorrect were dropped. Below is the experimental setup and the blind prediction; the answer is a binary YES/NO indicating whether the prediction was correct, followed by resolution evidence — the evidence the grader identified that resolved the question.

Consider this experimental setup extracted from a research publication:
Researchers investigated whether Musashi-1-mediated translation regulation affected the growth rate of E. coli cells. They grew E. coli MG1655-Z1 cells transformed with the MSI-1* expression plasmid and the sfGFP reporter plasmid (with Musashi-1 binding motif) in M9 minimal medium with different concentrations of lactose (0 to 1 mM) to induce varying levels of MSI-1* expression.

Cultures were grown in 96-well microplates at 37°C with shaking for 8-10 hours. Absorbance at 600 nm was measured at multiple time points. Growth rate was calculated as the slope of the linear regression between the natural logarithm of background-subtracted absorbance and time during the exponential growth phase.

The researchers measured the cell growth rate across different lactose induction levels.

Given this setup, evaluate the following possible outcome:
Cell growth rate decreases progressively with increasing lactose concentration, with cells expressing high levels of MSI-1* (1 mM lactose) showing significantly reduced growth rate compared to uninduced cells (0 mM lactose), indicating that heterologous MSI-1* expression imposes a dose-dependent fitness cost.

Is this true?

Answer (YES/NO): NO